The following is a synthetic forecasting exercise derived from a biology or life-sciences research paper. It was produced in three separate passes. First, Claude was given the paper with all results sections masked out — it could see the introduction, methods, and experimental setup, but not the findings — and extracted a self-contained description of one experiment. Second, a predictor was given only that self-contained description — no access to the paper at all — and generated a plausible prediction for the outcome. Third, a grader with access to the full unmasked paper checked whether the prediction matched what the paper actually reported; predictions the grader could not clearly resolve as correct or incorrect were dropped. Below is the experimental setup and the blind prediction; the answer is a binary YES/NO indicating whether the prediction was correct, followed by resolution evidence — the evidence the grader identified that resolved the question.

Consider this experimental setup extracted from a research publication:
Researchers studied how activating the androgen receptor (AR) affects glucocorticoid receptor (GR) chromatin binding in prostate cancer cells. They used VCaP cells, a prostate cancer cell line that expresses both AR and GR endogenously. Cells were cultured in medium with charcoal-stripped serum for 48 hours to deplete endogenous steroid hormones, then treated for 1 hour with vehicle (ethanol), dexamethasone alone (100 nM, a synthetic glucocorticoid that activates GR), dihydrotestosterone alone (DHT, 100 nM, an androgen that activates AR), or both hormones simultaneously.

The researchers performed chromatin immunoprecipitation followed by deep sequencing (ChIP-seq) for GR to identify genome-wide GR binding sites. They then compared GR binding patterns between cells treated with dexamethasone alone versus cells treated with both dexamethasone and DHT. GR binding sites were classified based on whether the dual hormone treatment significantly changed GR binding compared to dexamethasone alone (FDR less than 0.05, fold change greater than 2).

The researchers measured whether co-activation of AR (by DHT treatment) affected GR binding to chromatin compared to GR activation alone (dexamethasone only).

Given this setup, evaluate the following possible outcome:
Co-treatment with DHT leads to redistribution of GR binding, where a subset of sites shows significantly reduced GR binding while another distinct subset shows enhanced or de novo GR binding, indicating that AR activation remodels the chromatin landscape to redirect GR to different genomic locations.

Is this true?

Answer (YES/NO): NO